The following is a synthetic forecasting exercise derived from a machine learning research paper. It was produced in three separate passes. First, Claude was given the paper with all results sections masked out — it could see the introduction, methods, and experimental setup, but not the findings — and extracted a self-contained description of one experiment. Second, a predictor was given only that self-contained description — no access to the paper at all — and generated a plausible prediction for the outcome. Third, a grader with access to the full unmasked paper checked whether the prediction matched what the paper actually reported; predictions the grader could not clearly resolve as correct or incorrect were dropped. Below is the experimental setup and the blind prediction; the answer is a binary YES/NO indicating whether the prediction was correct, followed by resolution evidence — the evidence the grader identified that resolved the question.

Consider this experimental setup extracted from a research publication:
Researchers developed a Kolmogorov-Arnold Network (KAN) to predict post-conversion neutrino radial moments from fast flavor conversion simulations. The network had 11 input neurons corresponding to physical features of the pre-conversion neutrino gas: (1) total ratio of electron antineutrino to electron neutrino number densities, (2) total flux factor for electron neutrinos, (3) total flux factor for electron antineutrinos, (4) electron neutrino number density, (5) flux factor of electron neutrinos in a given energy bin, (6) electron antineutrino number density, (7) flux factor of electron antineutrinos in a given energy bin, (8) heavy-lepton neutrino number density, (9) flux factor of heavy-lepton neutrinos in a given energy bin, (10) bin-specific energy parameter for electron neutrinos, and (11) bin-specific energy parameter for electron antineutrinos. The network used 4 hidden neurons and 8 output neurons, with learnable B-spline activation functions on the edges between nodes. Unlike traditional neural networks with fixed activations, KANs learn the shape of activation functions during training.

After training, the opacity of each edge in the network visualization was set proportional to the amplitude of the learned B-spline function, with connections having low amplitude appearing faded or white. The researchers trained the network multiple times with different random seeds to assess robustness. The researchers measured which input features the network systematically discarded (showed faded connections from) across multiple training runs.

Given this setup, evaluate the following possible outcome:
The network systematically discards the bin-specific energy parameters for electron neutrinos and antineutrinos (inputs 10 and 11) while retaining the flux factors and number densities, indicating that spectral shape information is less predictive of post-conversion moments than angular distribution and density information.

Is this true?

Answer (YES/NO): NO